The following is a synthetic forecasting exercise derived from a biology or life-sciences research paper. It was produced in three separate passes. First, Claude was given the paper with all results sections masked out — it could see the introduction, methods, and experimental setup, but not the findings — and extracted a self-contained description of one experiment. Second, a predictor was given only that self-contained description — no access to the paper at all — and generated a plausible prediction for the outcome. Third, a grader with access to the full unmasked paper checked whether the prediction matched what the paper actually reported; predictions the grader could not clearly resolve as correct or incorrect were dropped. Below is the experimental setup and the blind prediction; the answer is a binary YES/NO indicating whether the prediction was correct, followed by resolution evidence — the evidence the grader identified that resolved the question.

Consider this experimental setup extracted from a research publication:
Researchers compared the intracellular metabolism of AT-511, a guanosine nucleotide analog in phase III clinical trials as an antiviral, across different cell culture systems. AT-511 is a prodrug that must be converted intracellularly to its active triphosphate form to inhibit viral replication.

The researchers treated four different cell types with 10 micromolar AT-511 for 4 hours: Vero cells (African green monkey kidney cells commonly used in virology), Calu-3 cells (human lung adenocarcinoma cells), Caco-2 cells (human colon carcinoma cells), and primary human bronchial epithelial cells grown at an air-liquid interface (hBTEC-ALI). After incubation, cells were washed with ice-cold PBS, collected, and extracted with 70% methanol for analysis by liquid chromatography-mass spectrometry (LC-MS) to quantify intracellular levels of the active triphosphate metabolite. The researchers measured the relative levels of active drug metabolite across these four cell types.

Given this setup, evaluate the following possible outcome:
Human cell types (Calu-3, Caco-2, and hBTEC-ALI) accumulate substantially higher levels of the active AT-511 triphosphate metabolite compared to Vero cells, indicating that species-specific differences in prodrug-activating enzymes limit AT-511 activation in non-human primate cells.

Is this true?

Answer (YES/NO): NO